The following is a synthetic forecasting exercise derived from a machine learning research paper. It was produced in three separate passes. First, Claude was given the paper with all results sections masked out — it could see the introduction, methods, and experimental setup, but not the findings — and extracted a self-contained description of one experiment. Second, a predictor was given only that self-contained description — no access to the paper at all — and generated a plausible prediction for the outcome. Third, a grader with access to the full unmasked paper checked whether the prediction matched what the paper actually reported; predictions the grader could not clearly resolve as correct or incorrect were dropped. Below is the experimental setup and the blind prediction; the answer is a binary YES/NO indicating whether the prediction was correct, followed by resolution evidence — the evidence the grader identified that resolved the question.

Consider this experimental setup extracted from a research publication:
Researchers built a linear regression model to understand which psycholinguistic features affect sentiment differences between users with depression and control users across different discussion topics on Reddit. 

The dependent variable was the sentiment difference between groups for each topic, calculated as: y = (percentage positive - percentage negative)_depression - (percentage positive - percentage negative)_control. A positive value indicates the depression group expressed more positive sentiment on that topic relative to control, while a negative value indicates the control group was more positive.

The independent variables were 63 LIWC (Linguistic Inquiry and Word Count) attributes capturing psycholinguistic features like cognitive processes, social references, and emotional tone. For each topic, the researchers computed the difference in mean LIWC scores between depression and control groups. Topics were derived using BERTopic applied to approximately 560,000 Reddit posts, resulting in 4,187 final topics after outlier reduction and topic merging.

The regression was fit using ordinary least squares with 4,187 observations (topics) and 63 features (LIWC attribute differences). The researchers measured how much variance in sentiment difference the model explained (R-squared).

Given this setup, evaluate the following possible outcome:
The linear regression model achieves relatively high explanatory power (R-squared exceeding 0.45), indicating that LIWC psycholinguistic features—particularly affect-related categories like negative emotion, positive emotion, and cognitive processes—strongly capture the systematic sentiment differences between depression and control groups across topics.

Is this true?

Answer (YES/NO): NO